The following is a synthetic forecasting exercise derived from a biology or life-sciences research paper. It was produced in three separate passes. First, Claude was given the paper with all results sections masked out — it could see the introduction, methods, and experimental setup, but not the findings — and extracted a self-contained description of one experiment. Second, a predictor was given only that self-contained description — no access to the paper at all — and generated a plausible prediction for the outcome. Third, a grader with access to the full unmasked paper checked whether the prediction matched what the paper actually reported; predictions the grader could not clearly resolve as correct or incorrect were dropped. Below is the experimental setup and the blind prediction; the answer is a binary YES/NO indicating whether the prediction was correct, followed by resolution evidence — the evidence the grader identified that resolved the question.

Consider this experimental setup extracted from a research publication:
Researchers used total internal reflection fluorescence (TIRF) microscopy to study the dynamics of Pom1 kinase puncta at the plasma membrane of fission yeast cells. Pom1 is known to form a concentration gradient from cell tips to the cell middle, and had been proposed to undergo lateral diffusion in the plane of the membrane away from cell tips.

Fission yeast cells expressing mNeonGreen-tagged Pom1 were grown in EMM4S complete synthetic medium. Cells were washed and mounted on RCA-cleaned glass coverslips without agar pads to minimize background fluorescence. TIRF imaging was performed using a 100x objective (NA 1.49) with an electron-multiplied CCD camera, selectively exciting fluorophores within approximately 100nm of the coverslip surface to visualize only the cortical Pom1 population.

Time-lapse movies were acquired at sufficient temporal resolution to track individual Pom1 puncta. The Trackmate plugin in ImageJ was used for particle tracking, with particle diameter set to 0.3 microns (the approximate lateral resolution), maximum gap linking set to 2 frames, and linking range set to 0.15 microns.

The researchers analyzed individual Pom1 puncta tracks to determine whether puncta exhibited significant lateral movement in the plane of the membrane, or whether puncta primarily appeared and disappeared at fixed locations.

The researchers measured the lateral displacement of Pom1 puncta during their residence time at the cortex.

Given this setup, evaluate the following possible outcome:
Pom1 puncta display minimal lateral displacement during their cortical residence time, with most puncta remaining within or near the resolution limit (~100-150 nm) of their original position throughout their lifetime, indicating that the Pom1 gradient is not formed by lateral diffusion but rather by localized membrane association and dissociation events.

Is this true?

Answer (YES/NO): YES